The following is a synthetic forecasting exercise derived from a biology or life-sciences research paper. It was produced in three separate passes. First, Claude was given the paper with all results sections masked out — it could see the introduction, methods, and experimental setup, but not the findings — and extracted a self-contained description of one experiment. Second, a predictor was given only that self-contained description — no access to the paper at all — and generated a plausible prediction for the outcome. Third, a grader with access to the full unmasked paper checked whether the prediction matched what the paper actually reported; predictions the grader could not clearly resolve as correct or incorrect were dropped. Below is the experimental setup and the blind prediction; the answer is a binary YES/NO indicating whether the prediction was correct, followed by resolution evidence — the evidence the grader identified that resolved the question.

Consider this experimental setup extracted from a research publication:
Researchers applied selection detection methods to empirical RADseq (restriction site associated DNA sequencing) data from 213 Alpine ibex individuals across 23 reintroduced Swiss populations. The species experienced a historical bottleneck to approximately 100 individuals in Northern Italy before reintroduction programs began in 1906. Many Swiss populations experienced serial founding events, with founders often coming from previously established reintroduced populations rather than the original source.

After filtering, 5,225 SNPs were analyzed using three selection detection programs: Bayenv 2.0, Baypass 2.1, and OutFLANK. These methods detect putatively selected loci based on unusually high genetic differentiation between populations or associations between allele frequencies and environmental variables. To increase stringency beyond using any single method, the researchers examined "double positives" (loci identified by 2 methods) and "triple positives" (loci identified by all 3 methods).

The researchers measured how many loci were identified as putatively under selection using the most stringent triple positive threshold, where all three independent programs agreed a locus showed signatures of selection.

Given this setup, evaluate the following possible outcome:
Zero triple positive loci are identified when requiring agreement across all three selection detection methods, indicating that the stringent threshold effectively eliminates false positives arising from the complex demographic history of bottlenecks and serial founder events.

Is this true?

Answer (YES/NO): YES